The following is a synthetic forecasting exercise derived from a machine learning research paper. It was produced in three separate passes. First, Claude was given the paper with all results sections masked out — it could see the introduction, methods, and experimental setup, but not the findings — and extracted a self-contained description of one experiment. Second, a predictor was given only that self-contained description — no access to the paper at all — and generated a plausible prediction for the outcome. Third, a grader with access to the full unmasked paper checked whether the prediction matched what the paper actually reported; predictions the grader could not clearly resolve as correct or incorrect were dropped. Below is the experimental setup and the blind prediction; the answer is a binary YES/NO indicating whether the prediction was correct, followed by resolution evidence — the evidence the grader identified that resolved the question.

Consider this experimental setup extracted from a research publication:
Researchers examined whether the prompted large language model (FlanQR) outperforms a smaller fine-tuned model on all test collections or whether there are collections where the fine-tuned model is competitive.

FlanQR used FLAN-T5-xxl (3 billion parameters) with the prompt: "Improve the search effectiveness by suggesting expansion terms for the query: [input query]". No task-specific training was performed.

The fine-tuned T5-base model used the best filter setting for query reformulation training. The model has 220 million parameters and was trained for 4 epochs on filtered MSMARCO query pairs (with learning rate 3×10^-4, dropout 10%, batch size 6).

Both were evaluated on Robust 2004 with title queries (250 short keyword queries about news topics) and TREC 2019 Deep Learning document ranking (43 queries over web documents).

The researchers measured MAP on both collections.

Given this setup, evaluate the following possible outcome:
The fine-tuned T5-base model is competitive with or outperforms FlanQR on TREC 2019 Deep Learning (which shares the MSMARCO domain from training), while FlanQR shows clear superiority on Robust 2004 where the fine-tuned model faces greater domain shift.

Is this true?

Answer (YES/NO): NO